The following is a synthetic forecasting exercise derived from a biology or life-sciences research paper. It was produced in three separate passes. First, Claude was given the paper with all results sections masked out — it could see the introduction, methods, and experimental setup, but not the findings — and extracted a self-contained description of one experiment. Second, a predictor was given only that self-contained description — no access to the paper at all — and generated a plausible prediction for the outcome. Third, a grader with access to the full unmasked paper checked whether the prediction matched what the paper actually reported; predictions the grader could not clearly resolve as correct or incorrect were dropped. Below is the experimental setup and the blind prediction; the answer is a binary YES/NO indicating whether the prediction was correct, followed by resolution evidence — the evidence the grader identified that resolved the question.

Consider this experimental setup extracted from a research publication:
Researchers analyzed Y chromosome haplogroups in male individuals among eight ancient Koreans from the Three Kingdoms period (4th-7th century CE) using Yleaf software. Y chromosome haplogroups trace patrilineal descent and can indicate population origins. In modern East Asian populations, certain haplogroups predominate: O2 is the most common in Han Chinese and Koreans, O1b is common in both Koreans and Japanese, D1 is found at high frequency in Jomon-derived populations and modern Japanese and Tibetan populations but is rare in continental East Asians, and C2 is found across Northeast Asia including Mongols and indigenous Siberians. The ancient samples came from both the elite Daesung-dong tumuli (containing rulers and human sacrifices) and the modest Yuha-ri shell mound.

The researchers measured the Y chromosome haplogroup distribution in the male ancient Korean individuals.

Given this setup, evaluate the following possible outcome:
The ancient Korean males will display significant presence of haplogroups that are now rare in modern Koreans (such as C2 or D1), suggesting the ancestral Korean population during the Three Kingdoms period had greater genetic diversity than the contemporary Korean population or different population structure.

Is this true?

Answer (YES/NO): YES